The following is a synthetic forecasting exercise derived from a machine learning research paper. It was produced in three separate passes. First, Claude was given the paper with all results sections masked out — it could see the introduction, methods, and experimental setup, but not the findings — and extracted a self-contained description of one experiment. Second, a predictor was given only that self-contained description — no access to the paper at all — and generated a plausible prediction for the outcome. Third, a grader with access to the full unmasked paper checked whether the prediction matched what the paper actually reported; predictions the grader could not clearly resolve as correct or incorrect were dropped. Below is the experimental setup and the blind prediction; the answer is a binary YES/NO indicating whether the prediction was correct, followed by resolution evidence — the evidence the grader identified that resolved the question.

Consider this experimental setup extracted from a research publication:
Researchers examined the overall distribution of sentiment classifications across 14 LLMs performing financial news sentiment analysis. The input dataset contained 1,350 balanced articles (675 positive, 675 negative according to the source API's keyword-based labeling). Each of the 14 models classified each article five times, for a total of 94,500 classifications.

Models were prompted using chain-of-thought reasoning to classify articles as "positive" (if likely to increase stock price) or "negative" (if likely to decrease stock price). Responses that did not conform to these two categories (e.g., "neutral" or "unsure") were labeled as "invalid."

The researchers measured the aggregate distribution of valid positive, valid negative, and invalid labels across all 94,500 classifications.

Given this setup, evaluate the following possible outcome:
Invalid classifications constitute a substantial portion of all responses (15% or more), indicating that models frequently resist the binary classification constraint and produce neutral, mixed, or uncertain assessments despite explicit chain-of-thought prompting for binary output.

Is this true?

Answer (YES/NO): NO